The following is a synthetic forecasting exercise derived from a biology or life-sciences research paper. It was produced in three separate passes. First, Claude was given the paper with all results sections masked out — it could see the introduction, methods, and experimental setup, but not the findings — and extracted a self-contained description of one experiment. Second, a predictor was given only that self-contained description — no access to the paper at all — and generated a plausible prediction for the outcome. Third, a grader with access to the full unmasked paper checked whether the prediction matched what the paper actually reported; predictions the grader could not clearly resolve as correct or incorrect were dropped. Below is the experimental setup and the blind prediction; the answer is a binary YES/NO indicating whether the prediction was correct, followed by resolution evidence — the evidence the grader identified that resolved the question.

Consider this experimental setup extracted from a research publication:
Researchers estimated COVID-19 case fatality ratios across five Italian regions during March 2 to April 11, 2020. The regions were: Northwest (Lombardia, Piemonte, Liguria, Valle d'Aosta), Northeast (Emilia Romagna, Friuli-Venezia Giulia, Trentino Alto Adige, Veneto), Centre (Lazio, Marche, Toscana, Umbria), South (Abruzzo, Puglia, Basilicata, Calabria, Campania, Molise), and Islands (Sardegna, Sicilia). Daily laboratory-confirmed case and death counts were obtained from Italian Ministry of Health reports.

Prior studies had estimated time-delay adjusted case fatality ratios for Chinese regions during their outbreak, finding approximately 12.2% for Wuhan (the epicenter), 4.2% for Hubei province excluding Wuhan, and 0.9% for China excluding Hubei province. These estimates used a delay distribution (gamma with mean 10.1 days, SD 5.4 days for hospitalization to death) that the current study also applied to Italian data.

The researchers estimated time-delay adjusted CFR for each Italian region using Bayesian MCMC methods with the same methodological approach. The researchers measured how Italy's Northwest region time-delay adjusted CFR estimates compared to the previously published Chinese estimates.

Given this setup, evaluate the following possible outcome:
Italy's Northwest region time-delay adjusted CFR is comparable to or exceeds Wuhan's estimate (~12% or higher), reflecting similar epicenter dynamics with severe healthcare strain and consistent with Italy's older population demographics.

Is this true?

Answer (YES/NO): YES